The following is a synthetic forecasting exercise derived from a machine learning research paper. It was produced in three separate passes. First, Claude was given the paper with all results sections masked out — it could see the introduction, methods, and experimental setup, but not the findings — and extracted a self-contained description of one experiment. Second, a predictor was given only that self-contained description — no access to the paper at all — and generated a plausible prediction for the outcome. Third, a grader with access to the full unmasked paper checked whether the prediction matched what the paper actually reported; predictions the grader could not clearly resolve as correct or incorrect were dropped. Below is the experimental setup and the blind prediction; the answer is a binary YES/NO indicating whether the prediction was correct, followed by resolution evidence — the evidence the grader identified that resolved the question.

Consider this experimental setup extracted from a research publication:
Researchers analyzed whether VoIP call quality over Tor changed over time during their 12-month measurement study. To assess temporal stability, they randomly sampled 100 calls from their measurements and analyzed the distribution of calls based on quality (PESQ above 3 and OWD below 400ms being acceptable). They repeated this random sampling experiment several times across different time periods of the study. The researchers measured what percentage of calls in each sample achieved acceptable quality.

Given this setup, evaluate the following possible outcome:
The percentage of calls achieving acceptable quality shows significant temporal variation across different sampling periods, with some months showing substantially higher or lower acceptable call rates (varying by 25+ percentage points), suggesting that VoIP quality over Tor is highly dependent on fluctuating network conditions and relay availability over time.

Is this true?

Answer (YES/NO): NO